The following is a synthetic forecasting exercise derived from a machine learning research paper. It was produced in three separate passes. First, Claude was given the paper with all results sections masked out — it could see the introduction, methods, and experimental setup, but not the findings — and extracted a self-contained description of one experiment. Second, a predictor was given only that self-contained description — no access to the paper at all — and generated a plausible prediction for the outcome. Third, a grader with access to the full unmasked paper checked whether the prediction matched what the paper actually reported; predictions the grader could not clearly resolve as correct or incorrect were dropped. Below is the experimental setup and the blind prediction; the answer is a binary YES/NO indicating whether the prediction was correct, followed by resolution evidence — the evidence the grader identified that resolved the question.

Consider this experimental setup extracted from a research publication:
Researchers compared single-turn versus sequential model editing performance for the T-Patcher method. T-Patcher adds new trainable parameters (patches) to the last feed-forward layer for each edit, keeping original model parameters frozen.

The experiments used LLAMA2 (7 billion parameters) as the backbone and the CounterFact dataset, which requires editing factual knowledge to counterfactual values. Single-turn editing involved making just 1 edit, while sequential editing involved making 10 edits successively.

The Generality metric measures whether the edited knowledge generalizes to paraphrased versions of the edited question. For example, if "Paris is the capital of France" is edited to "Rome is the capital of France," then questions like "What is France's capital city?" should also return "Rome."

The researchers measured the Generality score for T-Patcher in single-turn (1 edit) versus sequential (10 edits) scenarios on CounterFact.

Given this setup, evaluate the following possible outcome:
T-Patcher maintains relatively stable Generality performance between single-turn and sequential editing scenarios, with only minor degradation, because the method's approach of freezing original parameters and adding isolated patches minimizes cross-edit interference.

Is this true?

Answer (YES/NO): NO